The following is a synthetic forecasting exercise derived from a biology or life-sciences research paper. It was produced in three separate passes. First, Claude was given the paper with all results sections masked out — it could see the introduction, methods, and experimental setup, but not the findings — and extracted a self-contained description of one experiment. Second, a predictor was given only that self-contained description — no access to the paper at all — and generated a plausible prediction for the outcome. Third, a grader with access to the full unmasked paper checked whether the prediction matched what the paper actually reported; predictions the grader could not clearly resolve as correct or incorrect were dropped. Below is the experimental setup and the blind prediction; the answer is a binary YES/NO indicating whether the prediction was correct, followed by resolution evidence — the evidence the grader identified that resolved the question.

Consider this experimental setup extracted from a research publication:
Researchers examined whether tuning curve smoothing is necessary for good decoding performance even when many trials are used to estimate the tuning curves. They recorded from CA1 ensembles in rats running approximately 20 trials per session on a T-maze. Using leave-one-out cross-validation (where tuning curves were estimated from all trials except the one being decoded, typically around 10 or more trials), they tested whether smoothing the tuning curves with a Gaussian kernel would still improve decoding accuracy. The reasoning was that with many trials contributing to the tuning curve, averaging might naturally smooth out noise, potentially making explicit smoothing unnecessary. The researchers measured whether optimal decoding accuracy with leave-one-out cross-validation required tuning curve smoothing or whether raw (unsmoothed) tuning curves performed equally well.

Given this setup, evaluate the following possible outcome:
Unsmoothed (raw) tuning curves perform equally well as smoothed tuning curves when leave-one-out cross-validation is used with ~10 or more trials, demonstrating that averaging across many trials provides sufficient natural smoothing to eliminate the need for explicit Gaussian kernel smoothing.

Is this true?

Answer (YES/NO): NO